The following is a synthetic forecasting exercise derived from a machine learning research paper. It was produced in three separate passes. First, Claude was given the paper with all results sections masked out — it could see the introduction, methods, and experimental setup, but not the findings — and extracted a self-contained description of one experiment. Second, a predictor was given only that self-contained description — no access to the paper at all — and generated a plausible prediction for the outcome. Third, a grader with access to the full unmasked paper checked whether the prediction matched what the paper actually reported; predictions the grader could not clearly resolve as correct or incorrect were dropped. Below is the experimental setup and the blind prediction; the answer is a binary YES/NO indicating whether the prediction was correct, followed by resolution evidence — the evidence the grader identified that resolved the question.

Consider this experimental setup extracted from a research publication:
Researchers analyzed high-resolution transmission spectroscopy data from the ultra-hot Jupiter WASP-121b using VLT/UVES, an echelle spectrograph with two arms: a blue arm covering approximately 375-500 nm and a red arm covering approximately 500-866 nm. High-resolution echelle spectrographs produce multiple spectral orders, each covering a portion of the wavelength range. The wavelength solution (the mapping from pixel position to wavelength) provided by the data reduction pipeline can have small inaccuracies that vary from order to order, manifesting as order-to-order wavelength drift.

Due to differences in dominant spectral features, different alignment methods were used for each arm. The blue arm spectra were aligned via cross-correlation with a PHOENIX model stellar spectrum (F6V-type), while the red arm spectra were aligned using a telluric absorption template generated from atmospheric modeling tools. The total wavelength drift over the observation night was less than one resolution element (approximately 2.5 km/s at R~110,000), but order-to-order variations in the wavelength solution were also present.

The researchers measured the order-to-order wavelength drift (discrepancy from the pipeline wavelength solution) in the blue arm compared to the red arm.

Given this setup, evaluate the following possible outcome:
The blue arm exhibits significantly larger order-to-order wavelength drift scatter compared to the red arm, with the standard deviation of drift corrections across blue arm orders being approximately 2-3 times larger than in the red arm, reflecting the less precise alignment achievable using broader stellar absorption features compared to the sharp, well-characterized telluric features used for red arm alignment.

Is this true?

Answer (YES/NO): NO